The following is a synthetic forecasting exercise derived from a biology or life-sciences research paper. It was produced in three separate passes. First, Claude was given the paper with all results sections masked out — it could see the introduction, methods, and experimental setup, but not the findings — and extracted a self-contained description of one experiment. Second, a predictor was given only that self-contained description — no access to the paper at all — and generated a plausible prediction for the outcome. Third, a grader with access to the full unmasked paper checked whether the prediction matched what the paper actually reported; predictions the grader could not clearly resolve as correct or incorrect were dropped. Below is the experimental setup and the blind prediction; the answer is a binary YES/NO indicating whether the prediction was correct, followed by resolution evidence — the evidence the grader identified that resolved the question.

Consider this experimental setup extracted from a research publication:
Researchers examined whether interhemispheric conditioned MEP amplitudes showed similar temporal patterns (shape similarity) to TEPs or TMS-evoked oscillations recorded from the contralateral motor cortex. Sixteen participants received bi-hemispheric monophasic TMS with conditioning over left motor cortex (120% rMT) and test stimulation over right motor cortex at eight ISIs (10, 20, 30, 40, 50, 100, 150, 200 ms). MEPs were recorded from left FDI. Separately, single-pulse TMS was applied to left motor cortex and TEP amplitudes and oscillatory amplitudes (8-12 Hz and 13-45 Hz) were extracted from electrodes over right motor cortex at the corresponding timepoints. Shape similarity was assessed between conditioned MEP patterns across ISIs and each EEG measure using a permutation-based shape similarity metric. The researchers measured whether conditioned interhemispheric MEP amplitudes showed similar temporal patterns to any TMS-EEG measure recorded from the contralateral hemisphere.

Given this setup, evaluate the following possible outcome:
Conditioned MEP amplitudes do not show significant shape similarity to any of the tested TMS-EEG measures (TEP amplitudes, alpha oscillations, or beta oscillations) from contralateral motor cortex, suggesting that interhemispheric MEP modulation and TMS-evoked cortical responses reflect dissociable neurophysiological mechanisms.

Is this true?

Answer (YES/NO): YES